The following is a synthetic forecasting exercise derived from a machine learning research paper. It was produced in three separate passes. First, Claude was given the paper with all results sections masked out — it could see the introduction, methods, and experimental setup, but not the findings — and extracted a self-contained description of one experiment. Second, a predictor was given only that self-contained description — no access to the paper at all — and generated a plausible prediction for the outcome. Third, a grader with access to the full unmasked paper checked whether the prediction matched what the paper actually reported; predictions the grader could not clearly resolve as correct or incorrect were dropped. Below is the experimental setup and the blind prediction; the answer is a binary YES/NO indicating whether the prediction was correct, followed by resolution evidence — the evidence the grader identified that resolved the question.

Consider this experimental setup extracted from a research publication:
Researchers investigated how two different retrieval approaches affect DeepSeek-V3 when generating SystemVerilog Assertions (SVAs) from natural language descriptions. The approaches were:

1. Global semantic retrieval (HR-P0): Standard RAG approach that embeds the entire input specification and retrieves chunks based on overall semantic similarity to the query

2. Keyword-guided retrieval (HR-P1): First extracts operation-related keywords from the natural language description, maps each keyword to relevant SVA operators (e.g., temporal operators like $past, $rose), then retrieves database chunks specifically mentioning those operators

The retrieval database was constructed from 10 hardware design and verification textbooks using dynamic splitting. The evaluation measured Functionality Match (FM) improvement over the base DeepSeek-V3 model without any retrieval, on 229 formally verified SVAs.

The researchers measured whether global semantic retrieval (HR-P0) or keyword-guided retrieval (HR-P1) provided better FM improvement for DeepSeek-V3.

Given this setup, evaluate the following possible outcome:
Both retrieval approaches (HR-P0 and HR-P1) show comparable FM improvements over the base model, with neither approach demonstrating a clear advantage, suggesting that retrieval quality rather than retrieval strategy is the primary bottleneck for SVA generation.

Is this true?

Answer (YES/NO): NO